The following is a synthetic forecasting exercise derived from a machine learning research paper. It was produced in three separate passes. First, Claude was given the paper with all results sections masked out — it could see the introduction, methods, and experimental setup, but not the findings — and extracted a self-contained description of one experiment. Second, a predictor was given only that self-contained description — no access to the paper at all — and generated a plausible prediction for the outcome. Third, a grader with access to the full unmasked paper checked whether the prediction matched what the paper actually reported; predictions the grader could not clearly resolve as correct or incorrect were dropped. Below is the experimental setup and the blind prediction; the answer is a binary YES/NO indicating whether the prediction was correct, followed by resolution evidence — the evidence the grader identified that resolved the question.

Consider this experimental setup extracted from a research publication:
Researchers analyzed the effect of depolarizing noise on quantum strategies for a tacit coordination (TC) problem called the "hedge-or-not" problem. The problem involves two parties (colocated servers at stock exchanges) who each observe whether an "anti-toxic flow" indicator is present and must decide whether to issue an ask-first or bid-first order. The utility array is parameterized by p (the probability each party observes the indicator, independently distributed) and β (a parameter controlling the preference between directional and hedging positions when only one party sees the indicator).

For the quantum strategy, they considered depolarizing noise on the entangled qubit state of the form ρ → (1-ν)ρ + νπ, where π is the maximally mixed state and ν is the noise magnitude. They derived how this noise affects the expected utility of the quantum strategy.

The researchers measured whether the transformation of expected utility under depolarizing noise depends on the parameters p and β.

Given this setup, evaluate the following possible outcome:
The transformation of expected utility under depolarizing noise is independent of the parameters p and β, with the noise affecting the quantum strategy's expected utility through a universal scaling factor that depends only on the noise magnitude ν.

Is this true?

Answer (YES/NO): YES